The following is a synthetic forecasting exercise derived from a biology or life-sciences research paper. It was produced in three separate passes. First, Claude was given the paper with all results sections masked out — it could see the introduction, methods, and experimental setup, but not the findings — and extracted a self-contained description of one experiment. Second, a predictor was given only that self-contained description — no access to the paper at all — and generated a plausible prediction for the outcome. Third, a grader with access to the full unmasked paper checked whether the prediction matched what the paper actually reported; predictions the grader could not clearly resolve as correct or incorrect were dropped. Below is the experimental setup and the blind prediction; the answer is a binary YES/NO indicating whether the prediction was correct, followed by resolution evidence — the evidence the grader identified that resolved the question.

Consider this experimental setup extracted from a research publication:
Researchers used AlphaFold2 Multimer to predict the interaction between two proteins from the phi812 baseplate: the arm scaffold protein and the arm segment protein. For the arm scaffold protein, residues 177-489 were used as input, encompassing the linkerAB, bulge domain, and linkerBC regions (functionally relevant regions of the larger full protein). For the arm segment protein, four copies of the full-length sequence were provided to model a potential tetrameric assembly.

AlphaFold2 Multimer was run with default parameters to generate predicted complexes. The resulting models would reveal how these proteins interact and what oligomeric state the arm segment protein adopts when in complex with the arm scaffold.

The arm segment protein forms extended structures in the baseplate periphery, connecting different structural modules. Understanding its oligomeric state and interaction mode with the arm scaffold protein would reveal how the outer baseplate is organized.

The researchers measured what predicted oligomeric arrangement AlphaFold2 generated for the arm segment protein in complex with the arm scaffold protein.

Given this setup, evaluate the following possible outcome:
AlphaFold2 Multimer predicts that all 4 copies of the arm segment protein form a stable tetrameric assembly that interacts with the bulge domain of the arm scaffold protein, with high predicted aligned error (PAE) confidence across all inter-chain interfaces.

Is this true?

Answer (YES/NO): NO